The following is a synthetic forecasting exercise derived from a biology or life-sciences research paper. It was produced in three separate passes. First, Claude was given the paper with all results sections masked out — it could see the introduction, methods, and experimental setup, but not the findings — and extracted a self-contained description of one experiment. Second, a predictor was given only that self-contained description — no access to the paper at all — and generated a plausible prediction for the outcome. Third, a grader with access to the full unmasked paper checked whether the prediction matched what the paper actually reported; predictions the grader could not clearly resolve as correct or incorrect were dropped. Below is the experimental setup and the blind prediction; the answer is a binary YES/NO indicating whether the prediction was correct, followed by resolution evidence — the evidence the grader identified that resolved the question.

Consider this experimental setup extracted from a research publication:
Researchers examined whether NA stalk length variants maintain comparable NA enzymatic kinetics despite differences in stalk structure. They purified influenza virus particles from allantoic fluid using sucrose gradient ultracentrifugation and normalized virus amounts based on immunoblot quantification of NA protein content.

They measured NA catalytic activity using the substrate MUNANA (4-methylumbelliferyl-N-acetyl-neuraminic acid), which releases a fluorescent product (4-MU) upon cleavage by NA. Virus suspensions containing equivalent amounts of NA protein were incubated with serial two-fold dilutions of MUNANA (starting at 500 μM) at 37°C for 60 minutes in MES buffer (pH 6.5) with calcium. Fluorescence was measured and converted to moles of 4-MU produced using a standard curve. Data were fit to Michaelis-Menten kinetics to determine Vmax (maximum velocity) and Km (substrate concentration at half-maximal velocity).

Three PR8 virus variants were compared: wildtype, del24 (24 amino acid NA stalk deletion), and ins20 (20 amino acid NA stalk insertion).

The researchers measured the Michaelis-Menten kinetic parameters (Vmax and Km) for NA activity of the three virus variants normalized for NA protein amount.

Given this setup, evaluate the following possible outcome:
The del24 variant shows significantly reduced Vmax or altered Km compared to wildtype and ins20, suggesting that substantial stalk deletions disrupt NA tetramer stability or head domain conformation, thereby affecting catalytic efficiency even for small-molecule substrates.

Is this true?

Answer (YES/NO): NO